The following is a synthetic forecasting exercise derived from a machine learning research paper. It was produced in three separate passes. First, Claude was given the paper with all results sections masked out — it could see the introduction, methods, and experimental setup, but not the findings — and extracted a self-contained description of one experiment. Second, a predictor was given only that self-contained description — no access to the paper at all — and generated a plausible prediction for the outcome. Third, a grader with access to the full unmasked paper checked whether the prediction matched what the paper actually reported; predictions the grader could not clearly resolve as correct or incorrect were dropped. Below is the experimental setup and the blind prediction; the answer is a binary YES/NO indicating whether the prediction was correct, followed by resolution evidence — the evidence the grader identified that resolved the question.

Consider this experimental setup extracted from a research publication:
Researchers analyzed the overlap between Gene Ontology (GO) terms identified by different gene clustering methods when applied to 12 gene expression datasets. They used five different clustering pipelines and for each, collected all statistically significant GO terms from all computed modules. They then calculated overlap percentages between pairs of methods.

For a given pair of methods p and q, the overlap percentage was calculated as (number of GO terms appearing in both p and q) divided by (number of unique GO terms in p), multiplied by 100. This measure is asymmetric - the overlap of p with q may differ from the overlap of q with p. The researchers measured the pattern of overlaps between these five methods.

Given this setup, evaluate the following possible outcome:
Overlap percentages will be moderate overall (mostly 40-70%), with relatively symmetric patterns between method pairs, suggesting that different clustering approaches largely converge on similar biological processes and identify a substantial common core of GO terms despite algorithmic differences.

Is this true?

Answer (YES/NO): NO